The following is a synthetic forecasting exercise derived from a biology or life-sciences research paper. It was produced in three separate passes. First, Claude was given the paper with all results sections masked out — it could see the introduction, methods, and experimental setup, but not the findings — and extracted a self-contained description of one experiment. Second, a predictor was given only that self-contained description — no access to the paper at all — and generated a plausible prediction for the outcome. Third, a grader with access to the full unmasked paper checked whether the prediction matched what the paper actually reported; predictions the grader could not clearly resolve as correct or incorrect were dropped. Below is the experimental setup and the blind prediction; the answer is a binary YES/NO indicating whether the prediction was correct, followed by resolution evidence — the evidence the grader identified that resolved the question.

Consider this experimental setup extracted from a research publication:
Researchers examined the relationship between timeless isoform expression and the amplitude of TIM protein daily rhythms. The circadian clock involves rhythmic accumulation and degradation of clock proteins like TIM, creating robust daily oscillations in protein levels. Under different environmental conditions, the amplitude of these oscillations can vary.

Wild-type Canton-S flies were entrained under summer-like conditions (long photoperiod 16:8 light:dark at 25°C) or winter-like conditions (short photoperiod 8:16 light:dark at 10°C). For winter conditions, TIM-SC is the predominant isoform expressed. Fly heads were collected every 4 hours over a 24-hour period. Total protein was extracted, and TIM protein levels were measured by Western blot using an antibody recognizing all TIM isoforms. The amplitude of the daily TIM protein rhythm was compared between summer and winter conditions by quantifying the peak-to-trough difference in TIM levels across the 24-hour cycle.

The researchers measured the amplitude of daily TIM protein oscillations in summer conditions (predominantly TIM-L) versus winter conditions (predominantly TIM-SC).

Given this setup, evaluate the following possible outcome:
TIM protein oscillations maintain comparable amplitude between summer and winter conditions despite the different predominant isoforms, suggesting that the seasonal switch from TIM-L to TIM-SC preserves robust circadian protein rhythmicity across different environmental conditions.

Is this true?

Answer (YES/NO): NO